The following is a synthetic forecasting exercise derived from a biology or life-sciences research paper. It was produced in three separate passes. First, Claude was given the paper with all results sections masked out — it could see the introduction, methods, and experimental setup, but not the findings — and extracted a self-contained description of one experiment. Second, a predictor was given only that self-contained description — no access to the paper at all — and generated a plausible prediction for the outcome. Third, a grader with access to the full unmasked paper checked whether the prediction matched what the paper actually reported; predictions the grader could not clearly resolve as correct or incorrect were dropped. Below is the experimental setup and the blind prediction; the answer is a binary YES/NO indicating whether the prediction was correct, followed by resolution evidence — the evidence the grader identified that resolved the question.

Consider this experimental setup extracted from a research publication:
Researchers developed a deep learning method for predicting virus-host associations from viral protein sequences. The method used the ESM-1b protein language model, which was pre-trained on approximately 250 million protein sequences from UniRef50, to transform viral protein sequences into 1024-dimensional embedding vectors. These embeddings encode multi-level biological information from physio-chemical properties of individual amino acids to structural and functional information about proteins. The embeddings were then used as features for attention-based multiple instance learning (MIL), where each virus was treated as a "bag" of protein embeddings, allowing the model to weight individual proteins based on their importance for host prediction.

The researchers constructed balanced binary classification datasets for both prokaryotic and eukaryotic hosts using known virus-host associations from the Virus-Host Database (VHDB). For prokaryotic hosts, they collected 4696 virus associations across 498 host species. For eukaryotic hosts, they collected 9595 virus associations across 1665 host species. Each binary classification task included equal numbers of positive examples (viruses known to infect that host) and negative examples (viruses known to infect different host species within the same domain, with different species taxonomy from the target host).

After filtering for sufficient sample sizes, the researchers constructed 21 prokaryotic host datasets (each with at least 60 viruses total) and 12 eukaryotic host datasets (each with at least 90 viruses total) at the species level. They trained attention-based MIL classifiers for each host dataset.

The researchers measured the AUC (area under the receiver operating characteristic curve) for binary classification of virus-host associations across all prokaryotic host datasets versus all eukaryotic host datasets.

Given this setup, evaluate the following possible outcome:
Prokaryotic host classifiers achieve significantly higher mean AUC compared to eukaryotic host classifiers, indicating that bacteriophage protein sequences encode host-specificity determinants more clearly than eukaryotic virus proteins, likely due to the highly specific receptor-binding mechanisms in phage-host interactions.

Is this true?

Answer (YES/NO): YES